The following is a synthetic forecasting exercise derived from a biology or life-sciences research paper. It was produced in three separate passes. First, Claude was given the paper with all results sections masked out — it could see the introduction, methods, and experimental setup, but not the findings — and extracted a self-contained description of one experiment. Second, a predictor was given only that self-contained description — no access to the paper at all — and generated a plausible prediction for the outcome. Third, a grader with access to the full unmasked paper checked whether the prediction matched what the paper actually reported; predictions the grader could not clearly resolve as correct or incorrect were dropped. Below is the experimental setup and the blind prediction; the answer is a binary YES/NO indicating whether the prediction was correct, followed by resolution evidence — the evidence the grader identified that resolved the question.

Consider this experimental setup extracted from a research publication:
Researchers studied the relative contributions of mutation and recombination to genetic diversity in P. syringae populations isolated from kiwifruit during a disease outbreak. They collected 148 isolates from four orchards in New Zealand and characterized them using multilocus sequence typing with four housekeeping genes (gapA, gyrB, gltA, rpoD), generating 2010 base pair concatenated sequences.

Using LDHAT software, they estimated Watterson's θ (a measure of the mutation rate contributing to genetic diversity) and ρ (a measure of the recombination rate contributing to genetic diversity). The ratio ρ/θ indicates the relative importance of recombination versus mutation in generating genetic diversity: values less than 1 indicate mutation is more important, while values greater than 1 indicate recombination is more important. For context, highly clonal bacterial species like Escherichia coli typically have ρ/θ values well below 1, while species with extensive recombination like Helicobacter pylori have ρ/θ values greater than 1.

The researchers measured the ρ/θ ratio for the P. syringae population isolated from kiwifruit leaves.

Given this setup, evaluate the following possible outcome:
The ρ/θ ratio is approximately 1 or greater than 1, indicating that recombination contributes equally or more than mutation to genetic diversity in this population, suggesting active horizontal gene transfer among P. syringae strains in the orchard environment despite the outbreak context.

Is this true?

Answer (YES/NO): NO